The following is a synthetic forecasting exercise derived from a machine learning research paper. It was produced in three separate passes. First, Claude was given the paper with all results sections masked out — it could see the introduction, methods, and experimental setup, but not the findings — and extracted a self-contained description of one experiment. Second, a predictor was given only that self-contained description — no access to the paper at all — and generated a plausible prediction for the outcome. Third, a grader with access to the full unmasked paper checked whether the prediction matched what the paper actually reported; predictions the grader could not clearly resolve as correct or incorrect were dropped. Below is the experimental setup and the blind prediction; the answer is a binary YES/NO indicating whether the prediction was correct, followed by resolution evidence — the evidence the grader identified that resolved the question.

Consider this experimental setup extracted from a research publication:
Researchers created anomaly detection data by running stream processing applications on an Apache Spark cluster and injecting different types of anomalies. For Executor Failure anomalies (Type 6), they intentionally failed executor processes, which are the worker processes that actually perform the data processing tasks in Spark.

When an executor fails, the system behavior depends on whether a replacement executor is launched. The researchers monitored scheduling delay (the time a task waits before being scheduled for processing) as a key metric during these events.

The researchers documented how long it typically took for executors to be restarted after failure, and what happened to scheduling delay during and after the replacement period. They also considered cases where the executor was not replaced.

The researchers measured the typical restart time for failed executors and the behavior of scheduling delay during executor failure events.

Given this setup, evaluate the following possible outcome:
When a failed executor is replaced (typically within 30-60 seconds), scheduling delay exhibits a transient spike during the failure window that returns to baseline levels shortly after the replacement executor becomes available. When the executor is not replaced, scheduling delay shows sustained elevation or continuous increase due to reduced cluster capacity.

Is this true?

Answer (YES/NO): NO